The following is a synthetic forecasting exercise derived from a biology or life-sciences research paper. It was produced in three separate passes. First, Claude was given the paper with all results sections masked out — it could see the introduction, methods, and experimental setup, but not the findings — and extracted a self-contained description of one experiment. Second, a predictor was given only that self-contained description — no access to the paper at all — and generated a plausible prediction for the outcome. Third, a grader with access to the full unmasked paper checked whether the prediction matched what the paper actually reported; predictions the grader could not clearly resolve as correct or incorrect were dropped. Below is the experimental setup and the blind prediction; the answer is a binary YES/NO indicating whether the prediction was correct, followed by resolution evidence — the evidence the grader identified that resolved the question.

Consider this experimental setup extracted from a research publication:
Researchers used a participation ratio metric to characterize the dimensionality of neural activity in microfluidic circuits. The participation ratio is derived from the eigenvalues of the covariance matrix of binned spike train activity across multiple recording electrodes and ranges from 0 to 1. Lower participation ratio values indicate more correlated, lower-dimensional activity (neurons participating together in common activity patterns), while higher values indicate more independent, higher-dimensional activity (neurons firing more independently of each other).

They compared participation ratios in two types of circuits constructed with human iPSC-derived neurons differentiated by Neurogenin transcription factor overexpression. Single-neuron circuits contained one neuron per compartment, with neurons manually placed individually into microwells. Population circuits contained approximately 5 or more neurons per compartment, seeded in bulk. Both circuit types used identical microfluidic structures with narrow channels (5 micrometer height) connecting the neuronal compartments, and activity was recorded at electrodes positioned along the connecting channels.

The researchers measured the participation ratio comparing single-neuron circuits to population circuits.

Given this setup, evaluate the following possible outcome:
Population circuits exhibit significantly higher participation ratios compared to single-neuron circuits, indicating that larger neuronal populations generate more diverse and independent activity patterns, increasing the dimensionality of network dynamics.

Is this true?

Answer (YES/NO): NO